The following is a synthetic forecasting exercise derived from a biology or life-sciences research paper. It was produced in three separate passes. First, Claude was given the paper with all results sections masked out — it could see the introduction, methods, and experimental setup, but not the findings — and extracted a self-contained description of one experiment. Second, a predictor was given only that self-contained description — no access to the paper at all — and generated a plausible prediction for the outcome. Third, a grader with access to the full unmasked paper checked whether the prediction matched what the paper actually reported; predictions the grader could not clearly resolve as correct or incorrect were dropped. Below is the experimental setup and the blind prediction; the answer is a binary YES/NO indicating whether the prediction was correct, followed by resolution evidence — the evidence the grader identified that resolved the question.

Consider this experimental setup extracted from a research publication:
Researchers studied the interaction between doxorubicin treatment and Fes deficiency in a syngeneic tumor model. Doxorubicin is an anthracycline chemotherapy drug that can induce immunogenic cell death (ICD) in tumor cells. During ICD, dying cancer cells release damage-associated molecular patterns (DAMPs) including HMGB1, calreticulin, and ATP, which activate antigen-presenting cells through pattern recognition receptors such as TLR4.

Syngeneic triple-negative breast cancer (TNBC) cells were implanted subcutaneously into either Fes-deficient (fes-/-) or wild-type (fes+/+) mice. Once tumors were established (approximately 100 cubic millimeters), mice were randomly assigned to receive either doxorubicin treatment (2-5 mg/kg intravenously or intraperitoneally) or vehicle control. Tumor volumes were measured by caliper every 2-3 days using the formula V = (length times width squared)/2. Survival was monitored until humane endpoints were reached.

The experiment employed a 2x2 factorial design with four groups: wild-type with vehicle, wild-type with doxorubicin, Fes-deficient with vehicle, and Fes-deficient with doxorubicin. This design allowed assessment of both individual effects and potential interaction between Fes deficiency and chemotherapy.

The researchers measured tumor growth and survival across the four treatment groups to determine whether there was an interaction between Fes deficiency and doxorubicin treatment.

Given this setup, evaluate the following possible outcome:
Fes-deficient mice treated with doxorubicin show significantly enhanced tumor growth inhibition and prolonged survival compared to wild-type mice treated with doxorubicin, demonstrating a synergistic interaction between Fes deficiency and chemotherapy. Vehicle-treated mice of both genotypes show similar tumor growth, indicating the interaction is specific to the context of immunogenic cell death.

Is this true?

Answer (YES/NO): NO